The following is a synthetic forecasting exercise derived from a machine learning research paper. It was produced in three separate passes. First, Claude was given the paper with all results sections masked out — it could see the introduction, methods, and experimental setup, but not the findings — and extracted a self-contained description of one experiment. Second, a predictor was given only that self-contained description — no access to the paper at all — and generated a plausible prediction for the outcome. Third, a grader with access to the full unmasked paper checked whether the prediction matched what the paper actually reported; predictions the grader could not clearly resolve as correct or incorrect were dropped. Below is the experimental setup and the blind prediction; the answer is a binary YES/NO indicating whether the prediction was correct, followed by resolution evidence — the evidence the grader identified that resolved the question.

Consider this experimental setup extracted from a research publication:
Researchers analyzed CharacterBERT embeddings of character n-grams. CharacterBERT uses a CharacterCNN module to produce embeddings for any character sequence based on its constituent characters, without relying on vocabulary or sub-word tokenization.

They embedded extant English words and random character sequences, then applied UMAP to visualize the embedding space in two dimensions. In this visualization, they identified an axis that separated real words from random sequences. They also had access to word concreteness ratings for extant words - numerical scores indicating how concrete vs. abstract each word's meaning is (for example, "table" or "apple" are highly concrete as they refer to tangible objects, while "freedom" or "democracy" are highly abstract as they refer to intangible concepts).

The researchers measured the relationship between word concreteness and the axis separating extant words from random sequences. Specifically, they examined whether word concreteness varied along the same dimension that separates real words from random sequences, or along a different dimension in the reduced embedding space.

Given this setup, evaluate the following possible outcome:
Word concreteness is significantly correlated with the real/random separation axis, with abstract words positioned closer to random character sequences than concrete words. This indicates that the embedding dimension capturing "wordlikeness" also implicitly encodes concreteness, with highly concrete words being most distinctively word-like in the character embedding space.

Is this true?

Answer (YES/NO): NO